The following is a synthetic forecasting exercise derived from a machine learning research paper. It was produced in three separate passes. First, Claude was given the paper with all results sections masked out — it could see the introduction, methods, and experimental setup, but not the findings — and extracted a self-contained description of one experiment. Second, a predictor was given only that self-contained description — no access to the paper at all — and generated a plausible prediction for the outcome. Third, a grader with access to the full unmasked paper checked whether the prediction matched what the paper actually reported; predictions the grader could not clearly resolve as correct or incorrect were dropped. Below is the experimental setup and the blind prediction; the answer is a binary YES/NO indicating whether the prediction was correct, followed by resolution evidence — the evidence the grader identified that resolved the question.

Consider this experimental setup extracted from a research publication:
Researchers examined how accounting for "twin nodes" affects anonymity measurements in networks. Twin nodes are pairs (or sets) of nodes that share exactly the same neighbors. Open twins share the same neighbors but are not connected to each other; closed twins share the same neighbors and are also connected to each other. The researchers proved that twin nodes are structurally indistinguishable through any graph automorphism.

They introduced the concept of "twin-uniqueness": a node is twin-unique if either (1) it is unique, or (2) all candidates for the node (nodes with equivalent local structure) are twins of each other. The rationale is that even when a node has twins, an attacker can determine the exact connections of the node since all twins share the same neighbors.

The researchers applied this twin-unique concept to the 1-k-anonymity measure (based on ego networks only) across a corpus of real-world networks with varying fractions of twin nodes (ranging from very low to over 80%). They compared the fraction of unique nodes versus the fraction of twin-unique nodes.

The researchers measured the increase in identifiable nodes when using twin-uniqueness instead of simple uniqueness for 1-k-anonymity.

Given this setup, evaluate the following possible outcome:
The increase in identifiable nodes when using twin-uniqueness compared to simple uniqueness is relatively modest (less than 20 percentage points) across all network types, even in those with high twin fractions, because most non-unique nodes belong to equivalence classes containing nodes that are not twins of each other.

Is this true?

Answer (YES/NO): YES